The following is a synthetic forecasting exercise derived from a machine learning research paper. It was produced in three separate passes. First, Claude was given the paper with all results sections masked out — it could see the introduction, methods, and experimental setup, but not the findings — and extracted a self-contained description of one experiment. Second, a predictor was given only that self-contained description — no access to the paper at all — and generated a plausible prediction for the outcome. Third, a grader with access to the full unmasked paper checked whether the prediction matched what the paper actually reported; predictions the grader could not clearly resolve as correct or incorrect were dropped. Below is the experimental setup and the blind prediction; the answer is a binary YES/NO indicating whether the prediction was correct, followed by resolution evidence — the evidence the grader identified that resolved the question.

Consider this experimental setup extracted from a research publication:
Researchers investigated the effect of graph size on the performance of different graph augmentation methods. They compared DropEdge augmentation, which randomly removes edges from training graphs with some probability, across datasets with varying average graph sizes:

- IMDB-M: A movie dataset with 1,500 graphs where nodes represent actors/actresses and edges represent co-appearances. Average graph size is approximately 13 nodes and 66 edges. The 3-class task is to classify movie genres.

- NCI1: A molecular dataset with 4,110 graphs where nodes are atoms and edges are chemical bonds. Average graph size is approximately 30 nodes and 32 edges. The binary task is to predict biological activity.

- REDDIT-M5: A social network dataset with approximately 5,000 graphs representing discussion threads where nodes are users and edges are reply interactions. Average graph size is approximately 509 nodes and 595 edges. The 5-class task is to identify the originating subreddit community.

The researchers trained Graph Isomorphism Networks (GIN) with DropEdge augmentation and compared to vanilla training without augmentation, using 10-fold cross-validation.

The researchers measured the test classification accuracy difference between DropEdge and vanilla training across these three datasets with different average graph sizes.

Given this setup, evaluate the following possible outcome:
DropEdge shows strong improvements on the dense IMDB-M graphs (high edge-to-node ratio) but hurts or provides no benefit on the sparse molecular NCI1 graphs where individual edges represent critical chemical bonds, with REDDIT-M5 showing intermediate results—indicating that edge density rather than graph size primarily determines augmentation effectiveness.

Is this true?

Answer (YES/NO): NO